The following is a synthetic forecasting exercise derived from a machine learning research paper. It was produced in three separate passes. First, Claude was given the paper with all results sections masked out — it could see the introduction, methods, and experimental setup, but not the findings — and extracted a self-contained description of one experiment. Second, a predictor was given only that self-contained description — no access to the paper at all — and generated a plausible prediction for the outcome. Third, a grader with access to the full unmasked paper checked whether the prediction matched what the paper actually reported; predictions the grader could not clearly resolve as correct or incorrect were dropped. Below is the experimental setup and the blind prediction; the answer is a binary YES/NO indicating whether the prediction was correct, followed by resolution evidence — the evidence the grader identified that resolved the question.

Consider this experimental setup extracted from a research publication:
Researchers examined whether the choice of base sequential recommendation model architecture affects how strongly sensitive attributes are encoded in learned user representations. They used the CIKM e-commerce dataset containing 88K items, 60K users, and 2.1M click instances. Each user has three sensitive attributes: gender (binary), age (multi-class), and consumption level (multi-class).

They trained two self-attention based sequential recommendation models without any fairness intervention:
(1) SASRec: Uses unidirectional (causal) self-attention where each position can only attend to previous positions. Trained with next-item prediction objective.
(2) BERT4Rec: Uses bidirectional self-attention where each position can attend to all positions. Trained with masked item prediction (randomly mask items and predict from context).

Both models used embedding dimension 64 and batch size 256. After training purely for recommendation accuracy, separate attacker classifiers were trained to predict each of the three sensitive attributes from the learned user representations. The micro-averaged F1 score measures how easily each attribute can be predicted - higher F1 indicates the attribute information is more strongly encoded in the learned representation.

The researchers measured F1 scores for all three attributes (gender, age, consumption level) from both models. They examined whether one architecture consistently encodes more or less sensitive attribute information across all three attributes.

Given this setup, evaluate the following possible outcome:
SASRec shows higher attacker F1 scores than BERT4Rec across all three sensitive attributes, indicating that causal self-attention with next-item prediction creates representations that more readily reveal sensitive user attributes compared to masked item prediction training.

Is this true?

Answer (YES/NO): NO